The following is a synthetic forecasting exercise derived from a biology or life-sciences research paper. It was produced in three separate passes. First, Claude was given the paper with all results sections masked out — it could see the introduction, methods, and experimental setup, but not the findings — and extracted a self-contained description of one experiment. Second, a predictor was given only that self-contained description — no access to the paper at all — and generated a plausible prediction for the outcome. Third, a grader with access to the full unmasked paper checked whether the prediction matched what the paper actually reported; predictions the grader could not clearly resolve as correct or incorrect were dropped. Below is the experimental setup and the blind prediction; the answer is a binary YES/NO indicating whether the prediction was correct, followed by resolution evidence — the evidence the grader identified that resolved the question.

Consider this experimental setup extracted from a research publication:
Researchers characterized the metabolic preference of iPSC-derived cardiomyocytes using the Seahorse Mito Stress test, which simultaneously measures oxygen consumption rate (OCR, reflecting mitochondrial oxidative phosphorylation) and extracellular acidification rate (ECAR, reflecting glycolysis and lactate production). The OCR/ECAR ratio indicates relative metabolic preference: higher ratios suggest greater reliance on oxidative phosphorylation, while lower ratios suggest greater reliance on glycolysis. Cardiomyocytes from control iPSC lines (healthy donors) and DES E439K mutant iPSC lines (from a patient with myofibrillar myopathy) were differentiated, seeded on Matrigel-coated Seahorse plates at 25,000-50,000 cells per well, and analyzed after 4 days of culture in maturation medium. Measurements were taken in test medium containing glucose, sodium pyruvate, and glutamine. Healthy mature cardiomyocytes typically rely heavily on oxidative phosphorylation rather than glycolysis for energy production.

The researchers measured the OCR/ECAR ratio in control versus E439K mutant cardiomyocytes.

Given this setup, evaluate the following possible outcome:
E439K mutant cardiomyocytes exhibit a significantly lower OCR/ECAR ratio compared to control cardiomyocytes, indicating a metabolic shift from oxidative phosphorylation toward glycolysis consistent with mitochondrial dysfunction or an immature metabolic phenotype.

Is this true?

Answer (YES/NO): YES